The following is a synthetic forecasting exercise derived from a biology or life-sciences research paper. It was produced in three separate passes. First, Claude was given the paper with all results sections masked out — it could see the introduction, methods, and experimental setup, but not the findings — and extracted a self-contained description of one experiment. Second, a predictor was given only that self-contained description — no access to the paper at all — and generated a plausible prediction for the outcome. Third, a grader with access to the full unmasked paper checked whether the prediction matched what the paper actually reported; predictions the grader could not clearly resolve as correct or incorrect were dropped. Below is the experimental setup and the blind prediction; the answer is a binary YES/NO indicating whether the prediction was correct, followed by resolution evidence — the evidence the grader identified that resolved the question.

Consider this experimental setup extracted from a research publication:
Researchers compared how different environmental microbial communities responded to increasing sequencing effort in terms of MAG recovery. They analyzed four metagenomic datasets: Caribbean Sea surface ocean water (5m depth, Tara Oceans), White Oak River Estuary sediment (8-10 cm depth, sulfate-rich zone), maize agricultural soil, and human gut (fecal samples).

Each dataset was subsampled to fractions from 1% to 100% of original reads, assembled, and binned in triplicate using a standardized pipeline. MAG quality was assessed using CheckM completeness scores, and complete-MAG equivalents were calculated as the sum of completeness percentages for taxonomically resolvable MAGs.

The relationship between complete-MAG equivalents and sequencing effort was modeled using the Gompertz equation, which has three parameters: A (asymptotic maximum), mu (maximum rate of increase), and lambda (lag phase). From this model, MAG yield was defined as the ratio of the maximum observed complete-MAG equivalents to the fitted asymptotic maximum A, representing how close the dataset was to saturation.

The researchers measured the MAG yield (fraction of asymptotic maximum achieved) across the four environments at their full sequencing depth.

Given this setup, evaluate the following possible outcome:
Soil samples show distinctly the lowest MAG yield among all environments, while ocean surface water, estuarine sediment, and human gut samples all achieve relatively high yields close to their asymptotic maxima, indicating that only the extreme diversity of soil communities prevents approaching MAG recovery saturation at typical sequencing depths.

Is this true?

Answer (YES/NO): NO